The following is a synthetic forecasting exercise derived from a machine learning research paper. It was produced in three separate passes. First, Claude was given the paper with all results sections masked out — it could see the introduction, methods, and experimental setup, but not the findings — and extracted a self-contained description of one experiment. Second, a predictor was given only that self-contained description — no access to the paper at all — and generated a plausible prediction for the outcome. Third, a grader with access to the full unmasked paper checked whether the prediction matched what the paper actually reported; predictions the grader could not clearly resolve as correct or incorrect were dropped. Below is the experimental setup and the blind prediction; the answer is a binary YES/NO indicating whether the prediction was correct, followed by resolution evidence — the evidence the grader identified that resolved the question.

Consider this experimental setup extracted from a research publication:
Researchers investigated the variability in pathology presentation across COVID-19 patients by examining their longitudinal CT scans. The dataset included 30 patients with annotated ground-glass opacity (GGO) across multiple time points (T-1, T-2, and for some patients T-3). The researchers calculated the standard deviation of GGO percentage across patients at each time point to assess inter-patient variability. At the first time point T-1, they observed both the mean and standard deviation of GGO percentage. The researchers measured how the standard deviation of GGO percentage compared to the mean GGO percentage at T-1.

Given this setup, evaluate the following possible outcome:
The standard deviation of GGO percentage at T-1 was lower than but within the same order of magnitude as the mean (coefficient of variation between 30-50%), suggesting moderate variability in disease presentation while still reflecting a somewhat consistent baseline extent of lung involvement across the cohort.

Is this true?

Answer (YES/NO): NO